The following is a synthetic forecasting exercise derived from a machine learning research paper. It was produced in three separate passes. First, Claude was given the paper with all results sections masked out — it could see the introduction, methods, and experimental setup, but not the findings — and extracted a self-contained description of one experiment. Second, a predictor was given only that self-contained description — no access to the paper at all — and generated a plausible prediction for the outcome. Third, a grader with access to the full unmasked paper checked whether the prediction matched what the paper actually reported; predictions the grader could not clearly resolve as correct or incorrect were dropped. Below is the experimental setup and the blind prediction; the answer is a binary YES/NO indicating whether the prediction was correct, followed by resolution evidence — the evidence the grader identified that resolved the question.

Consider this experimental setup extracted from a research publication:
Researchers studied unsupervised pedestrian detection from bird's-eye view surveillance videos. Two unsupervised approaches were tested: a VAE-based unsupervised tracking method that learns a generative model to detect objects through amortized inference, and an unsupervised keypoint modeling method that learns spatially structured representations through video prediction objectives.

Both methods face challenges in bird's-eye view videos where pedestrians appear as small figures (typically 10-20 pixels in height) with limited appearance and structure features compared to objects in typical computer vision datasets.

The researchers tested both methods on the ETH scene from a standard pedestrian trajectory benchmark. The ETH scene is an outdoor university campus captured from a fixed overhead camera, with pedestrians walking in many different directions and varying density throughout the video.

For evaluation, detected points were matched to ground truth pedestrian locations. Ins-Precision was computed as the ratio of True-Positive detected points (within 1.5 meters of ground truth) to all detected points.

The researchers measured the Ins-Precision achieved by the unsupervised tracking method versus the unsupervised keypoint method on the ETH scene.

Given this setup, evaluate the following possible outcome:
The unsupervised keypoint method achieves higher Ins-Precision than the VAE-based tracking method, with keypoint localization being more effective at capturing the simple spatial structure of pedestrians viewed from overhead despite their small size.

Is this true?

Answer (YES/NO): YES